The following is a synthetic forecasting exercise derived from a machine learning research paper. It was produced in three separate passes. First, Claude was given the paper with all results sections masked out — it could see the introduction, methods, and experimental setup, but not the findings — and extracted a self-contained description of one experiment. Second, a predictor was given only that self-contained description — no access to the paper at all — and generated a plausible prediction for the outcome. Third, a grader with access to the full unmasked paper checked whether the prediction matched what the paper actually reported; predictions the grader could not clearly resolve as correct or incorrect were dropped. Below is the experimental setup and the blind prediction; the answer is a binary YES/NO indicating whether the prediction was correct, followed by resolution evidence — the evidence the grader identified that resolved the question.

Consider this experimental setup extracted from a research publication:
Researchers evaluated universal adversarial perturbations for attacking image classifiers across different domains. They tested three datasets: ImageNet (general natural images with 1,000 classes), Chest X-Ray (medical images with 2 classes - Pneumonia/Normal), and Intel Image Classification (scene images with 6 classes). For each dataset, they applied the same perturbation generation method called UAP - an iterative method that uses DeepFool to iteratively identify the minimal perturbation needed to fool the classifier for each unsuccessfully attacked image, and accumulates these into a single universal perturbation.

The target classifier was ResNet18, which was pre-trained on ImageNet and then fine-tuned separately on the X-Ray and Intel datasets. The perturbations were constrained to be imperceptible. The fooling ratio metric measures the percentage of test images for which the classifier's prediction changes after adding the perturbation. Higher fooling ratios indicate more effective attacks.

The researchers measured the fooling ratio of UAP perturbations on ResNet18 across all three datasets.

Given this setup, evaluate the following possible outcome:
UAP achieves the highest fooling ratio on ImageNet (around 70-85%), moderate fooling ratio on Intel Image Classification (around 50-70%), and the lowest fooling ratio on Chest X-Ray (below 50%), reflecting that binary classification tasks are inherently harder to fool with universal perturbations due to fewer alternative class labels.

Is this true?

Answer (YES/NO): NO